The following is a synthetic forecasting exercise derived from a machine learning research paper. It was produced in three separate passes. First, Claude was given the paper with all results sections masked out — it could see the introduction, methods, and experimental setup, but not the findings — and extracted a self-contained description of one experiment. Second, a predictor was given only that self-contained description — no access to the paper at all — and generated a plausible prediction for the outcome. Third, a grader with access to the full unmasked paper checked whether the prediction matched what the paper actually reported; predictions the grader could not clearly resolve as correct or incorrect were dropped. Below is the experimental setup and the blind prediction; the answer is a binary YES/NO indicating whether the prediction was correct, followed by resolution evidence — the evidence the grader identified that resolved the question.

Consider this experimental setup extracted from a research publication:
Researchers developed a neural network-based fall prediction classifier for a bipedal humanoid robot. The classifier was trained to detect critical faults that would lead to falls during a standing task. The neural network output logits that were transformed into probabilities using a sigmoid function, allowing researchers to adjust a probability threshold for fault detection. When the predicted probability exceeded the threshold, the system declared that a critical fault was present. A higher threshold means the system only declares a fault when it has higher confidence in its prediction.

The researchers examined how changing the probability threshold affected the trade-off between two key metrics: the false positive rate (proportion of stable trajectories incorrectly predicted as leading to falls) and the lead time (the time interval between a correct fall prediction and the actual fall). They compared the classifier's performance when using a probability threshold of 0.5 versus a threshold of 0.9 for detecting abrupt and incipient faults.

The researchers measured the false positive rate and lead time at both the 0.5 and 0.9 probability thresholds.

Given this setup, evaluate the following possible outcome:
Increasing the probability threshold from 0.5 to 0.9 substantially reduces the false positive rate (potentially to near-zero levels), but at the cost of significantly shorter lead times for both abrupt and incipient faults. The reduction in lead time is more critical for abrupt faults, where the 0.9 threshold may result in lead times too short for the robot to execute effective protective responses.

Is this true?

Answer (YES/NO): NO